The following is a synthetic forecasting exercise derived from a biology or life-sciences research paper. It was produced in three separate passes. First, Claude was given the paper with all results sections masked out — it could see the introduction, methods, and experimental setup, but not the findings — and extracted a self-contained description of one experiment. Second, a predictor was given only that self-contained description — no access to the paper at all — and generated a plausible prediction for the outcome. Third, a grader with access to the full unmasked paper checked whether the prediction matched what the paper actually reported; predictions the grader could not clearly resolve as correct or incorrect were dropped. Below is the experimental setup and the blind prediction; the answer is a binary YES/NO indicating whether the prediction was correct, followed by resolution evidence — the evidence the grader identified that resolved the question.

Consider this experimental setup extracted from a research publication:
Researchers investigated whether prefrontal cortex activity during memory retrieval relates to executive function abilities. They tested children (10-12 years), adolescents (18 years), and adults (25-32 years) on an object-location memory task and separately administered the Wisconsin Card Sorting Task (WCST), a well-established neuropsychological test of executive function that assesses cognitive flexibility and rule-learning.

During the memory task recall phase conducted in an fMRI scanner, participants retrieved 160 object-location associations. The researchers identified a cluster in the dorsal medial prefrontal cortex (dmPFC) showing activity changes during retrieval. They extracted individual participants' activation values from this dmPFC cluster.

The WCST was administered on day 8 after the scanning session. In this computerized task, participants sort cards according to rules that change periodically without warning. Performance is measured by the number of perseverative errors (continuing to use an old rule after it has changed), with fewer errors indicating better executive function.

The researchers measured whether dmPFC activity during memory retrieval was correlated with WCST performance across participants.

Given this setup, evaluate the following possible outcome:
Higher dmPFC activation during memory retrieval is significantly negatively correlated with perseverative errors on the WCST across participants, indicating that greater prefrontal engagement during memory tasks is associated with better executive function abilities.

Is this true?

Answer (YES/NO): NO